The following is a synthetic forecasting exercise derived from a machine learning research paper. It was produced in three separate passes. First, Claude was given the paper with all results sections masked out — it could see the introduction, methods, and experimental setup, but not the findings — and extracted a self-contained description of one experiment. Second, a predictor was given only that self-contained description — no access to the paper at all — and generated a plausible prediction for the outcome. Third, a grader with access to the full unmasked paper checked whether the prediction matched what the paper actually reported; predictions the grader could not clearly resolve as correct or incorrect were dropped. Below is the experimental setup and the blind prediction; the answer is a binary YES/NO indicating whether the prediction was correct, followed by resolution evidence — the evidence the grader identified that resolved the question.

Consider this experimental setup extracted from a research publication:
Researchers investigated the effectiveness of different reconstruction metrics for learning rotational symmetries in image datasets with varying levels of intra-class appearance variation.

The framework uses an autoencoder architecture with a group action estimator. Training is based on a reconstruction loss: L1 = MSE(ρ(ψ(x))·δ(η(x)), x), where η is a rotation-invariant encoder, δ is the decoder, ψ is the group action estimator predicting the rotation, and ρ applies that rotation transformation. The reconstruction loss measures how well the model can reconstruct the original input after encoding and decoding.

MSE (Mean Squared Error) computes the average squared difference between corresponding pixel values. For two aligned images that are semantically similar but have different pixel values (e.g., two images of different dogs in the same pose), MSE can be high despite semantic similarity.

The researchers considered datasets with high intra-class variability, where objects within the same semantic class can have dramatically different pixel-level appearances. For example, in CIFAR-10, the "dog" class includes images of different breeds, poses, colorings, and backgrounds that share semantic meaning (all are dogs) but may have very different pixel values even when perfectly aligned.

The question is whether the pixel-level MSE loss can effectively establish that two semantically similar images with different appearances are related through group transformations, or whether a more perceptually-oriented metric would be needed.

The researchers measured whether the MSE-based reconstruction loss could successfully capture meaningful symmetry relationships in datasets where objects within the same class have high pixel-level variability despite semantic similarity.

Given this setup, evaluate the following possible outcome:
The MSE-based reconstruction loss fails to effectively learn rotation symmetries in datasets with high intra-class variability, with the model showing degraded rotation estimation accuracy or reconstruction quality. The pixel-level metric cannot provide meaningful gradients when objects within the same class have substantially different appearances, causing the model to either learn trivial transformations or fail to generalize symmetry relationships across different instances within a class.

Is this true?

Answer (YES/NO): YES